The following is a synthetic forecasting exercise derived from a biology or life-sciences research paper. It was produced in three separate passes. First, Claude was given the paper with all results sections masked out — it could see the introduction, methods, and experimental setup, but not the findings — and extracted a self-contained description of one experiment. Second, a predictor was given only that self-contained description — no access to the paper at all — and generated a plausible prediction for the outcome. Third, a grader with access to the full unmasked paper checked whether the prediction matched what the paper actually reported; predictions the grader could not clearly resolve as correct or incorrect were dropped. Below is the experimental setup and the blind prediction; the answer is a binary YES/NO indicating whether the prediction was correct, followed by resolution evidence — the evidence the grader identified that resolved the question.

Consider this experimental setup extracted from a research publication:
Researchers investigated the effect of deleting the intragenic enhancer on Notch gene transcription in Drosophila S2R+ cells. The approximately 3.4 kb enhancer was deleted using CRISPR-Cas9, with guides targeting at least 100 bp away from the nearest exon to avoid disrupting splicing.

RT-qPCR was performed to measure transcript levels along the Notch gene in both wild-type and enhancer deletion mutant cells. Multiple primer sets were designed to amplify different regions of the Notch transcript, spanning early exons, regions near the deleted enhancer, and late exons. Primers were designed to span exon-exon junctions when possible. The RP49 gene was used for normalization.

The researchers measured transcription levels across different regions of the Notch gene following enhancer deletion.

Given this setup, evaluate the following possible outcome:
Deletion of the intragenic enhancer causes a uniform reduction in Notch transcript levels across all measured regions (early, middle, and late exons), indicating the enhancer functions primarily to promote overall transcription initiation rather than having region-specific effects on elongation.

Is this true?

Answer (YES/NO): NO